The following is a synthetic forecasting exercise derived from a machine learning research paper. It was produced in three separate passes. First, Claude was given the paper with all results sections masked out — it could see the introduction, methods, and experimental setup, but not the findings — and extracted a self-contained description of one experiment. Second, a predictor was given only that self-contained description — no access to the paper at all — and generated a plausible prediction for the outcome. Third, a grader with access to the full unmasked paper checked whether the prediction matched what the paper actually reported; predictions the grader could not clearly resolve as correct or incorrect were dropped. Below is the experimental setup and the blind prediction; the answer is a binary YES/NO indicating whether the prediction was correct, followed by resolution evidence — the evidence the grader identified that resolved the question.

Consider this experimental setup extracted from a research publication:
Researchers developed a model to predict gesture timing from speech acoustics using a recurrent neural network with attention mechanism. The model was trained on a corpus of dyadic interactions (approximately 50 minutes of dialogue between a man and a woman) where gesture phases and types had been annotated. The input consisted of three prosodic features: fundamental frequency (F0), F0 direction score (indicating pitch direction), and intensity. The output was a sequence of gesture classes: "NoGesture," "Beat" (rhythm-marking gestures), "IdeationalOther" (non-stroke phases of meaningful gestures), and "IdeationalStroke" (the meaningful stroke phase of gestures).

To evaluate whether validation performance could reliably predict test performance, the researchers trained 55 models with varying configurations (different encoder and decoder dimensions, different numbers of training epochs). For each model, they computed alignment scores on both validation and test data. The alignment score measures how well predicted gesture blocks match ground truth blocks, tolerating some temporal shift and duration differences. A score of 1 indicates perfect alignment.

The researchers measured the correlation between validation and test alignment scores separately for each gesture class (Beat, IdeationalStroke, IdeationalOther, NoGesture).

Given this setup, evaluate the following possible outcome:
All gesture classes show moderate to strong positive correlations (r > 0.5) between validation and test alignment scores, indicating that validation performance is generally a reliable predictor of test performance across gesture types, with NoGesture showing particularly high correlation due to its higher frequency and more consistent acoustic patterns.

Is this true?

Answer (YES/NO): NO